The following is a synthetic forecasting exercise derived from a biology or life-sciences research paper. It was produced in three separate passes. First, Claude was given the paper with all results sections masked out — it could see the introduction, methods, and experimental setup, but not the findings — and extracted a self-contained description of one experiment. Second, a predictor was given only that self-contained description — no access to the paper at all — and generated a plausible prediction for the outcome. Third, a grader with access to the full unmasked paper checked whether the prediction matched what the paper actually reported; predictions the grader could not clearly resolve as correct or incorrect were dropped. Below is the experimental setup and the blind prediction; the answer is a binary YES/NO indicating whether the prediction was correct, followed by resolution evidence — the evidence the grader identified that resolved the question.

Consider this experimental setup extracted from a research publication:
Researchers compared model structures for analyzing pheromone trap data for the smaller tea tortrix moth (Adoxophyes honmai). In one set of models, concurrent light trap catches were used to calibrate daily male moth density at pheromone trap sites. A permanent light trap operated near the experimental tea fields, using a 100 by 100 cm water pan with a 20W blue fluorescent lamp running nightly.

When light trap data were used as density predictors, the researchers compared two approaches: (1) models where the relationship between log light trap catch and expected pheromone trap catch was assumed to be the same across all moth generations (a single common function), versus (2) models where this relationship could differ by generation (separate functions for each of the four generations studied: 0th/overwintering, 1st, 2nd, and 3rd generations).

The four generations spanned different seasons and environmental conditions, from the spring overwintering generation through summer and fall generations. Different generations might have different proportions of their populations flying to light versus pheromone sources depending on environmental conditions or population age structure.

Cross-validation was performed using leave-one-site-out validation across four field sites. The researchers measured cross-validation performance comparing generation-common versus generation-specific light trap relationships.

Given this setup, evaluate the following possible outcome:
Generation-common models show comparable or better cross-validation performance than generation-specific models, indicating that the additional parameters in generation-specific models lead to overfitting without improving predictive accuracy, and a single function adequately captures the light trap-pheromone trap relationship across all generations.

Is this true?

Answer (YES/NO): NO